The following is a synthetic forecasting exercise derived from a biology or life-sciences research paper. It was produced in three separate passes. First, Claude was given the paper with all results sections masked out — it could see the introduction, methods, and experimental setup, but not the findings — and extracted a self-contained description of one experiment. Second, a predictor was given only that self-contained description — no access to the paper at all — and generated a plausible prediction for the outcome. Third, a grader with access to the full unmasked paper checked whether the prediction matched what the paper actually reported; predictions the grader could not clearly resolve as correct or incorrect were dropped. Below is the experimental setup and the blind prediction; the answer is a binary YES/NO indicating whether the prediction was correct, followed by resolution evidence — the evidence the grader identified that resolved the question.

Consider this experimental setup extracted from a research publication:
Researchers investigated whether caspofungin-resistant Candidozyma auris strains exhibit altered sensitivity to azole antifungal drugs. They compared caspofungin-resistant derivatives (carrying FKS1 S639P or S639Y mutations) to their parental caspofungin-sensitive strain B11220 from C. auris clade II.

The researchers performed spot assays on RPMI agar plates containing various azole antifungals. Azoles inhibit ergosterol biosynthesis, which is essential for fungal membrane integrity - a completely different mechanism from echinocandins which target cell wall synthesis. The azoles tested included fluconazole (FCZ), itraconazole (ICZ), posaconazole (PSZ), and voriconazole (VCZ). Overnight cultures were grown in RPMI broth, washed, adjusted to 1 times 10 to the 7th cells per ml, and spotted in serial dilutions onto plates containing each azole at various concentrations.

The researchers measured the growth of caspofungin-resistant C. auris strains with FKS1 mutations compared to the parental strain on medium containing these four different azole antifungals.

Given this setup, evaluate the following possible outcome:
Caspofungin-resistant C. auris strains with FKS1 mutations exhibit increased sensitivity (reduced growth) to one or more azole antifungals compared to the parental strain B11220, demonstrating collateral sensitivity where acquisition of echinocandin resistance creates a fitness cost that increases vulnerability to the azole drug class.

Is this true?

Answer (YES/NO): YES